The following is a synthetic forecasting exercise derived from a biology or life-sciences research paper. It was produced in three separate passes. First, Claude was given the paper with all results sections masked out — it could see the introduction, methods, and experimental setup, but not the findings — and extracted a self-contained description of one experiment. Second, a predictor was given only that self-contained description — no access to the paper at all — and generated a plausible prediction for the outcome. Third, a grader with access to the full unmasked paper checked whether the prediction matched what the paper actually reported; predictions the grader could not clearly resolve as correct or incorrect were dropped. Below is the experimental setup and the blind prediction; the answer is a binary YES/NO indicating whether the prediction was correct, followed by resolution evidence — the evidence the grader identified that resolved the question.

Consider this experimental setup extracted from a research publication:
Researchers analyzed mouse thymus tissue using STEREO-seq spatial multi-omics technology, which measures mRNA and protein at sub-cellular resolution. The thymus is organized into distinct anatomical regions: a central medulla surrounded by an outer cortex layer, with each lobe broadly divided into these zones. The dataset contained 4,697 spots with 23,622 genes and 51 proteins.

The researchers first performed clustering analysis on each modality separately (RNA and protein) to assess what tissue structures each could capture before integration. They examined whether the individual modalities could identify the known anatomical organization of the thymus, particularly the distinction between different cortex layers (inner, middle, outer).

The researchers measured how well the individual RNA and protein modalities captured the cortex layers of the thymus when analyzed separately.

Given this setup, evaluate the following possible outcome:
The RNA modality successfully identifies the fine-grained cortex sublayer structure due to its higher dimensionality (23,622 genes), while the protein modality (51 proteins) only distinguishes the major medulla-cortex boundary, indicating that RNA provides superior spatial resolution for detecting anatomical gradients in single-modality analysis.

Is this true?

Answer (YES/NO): NO